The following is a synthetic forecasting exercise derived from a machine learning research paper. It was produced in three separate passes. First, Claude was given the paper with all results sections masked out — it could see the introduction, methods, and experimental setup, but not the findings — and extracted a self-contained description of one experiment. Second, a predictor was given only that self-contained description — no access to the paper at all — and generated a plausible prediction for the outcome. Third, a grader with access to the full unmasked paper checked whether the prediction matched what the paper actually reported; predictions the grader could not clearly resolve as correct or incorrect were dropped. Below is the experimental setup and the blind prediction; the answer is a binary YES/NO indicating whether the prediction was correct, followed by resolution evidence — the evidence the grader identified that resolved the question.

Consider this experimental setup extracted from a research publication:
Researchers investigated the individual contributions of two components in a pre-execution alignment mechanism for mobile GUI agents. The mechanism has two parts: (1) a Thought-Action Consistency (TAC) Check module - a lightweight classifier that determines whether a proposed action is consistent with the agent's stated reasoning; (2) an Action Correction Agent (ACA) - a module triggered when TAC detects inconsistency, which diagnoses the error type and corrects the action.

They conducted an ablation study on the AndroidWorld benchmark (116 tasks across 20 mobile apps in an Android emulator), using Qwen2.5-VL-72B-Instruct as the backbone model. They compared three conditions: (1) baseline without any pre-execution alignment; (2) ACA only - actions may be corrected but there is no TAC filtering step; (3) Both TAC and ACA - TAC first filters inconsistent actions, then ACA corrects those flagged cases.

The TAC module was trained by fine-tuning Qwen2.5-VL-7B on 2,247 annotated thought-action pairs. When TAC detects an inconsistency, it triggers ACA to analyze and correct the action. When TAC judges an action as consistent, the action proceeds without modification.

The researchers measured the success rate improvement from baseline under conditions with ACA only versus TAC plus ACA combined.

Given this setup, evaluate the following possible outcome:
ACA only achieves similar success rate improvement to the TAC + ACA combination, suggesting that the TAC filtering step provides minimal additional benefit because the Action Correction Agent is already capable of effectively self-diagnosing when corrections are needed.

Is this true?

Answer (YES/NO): NO